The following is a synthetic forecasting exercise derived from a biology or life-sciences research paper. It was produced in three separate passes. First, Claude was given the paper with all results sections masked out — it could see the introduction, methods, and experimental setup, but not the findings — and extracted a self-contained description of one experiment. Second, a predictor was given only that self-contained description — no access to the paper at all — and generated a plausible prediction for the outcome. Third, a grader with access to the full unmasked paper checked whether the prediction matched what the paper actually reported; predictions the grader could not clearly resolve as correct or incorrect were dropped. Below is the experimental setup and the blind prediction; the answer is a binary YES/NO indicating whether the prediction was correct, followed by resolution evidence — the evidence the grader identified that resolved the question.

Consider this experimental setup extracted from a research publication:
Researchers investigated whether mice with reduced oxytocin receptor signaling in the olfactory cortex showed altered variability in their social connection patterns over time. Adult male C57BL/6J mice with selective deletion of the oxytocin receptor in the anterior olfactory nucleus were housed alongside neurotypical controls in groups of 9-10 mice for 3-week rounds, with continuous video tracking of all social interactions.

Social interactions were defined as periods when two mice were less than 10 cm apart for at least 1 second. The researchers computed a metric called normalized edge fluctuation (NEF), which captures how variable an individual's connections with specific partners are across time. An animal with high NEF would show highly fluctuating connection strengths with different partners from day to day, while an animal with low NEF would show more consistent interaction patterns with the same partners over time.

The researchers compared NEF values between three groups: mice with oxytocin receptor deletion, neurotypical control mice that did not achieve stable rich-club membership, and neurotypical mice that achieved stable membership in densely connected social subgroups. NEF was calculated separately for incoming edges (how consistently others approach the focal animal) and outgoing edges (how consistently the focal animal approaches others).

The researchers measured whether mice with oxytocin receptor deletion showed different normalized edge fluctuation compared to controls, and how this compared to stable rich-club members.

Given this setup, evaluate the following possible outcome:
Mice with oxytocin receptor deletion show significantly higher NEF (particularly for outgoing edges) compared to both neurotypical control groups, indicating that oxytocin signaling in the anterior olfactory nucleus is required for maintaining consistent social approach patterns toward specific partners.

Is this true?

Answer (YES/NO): YES